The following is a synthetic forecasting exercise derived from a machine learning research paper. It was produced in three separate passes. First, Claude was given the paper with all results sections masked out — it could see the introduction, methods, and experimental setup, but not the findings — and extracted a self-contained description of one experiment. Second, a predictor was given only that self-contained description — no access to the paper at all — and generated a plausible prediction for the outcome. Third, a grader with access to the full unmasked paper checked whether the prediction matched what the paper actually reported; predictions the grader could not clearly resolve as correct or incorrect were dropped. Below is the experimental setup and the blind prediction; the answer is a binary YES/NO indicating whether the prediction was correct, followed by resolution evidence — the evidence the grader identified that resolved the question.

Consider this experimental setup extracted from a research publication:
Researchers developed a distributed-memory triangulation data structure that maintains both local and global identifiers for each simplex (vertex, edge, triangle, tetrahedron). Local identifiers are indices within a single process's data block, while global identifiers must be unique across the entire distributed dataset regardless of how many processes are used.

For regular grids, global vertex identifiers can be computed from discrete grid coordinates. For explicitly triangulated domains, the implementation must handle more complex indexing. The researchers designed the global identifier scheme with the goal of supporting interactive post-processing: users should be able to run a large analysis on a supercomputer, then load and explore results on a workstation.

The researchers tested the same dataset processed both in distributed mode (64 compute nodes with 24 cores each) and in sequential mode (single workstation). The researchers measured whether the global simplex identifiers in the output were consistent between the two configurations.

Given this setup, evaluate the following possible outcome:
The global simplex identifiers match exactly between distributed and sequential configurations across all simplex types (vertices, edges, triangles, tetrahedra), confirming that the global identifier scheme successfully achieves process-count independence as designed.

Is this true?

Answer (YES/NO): YES